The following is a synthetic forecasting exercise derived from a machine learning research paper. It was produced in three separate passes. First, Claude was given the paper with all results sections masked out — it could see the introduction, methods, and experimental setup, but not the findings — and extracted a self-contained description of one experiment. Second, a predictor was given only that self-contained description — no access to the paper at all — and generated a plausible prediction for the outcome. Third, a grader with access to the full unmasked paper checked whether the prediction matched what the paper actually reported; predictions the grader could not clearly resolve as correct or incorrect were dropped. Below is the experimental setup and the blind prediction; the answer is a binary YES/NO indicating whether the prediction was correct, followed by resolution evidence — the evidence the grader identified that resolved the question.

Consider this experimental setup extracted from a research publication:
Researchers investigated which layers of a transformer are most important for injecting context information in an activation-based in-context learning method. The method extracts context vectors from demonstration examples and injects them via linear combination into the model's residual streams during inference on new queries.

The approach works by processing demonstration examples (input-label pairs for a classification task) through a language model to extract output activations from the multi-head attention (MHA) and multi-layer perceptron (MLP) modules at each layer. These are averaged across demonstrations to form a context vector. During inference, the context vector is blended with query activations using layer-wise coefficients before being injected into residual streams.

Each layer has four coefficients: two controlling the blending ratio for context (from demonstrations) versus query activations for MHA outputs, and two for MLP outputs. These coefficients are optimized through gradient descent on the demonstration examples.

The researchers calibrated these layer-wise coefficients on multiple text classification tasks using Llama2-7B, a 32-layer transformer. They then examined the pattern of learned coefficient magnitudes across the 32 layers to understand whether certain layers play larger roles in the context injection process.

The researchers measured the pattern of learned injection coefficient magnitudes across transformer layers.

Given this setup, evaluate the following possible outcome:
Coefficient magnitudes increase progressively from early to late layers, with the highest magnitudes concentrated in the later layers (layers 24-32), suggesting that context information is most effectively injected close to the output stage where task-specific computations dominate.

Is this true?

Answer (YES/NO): NO